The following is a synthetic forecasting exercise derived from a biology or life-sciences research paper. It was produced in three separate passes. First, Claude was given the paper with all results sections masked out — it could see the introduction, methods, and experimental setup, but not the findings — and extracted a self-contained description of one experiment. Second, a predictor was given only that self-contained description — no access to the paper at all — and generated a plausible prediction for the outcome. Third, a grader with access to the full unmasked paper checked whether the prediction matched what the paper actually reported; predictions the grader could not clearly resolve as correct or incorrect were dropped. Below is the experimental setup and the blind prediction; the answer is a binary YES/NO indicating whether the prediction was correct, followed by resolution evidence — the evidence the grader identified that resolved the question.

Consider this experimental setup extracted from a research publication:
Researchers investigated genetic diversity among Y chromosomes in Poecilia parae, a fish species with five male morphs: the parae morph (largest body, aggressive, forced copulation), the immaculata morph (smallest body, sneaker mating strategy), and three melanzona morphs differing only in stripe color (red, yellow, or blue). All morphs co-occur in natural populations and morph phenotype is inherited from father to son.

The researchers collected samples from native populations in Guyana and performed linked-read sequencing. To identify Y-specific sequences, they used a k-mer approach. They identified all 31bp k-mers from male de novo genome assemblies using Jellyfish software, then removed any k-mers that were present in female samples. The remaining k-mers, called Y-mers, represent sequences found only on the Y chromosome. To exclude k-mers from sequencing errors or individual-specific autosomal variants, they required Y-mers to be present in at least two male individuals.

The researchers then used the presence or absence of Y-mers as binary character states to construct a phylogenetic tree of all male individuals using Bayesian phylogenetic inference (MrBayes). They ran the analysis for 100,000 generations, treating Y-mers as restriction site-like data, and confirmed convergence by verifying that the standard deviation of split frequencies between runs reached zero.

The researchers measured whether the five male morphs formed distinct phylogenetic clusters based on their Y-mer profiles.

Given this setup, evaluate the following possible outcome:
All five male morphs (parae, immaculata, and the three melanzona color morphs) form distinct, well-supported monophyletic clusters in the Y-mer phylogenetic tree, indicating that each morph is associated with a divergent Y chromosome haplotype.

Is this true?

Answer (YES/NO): NO